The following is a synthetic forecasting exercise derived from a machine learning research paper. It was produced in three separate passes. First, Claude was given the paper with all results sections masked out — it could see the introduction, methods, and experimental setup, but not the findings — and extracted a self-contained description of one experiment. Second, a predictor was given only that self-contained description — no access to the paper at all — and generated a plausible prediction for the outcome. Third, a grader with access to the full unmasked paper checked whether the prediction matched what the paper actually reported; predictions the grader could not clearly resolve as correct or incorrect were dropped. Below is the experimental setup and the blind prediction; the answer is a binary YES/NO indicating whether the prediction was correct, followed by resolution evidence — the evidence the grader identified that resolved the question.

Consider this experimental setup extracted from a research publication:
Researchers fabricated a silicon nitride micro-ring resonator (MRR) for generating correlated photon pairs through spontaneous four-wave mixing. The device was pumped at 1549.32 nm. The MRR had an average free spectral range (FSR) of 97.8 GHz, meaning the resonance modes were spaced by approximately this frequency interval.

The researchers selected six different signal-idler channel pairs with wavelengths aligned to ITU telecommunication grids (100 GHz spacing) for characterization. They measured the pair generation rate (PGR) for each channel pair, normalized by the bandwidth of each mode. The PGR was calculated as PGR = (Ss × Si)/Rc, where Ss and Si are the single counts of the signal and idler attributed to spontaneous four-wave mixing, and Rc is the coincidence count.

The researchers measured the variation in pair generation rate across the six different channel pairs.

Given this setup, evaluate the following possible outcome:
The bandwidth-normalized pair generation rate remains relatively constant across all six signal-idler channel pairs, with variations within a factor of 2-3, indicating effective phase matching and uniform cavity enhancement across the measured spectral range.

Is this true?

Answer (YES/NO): YES